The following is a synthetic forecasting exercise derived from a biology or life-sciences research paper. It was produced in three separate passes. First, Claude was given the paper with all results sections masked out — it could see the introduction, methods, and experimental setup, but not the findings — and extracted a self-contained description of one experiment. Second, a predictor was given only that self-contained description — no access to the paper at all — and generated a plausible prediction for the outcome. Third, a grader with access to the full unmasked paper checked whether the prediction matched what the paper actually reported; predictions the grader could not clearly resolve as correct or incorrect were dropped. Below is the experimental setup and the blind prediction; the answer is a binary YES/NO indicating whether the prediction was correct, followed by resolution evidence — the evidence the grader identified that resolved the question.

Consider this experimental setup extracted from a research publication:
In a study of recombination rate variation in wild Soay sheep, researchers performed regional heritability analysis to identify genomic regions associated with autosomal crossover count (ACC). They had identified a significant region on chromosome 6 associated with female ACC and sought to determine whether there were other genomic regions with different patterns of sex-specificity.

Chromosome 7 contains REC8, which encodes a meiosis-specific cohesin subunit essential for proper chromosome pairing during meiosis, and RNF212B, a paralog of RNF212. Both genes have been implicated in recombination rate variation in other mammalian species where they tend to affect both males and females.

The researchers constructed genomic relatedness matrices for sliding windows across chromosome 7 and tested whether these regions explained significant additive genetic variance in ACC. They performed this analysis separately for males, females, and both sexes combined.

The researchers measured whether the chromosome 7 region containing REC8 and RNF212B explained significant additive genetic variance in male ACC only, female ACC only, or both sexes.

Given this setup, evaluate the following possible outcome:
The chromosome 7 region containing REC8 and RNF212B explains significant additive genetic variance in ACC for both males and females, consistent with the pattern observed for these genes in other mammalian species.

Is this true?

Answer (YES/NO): NO